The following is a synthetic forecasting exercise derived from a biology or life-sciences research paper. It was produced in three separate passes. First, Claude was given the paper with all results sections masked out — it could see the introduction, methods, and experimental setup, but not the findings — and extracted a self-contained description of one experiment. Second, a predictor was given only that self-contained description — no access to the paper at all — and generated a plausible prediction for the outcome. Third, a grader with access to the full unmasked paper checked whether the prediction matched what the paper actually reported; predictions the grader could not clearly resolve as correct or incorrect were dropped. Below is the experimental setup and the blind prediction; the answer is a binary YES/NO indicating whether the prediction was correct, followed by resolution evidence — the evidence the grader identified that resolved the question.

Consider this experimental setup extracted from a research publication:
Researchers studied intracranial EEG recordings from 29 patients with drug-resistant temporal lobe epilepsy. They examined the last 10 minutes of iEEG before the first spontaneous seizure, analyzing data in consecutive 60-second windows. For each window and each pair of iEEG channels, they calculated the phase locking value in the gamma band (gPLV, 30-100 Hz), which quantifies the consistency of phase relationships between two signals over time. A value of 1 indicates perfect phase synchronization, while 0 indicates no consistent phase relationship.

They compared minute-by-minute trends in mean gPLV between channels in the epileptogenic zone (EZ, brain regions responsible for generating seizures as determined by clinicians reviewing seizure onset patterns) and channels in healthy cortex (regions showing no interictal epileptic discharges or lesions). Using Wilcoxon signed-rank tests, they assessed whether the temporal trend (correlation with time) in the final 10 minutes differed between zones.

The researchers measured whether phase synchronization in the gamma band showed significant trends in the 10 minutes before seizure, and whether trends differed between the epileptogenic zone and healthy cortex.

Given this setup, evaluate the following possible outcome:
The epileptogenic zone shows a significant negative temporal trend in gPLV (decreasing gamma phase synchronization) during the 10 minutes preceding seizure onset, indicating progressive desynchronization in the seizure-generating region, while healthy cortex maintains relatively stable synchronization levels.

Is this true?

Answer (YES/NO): NO